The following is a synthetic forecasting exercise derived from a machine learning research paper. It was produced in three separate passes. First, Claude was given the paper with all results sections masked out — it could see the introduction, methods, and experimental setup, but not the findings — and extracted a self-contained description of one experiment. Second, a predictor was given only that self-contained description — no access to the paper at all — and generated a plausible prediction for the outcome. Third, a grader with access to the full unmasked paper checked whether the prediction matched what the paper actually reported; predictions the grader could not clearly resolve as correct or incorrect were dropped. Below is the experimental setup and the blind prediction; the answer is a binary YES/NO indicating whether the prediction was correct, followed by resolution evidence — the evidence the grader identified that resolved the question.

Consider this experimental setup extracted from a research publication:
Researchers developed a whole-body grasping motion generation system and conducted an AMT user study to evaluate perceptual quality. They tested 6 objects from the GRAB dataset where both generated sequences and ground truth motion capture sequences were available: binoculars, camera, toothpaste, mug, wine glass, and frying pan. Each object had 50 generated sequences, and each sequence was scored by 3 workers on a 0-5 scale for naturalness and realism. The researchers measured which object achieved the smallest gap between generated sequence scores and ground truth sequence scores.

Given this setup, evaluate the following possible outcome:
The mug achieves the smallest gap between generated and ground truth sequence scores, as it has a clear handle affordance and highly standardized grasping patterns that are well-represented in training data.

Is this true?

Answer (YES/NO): NO